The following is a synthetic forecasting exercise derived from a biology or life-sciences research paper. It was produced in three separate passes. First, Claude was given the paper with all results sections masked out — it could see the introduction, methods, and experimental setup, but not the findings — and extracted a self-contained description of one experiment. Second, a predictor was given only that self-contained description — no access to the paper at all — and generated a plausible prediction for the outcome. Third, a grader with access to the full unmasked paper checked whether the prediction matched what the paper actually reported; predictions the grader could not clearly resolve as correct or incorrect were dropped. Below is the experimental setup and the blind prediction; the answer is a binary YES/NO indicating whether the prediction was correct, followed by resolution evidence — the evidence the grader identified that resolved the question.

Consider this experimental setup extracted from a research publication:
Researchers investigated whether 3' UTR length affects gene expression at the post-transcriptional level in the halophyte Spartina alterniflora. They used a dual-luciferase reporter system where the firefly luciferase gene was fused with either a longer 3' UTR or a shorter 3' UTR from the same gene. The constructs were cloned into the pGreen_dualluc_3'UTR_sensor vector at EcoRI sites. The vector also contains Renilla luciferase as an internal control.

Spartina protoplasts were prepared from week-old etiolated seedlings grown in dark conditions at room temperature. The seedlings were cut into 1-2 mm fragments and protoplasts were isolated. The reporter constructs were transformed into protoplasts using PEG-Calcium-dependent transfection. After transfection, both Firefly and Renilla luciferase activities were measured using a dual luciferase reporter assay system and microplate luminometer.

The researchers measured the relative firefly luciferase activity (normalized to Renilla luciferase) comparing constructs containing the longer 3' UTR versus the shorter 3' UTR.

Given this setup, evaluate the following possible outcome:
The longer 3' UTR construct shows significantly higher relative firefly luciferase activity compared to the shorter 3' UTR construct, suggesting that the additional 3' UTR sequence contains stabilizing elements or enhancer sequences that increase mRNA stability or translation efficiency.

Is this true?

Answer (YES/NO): YES